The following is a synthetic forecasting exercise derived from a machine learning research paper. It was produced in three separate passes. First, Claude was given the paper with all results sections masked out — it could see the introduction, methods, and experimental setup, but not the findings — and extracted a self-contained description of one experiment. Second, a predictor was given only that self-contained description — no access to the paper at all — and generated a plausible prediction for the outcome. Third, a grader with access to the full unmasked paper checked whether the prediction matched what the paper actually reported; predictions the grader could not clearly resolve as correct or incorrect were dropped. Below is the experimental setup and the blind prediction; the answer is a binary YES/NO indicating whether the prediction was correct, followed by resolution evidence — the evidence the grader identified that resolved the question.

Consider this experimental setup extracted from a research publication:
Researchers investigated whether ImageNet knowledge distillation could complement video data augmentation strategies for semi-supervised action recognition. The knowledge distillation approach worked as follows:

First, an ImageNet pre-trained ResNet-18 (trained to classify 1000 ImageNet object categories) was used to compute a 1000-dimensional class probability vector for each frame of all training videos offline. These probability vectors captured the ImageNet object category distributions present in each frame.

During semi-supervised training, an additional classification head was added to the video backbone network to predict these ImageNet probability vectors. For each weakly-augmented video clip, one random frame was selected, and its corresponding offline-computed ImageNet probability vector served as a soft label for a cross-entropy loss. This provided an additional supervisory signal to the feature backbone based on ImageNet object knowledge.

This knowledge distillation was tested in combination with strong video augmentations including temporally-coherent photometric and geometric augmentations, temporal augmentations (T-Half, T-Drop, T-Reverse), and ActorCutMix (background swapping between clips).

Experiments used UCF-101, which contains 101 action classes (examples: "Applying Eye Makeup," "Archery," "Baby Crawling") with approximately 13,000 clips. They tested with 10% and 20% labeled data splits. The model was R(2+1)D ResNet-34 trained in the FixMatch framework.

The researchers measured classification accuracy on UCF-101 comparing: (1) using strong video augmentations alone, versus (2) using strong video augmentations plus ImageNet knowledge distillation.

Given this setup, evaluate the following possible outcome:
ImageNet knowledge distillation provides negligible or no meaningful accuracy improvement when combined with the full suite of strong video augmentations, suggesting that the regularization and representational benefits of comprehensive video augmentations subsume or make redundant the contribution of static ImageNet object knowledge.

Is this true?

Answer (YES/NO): NO